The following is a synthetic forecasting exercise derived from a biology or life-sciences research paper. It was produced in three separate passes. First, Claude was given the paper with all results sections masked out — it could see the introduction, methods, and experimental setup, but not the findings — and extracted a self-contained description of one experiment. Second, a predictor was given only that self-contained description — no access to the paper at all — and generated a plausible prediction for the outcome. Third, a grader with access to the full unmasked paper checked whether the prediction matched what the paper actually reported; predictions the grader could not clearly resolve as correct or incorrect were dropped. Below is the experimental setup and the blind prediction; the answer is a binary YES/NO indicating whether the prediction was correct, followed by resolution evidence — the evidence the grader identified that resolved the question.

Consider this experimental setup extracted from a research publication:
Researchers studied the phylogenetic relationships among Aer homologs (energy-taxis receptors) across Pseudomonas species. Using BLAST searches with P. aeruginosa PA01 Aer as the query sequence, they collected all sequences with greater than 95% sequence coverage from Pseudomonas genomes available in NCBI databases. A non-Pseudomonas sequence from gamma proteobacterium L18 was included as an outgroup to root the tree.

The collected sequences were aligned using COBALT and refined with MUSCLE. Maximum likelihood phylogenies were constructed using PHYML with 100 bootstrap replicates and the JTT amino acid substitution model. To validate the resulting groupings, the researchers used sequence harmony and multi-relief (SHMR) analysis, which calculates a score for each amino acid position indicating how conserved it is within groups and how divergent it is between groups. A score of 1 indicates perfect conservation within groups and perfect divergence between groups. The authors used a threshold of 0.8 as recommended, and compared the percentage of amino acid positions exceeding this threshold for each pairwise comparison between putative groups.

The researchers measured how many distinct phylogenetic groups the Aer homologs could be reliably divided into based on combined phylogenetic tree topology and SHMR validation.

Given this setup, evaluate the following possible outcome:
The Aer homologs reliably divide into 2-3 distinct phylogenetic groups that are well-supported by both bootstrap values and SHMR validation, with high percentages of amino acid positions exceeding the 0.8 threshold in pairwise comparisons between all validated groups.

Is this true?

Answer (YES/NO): NO